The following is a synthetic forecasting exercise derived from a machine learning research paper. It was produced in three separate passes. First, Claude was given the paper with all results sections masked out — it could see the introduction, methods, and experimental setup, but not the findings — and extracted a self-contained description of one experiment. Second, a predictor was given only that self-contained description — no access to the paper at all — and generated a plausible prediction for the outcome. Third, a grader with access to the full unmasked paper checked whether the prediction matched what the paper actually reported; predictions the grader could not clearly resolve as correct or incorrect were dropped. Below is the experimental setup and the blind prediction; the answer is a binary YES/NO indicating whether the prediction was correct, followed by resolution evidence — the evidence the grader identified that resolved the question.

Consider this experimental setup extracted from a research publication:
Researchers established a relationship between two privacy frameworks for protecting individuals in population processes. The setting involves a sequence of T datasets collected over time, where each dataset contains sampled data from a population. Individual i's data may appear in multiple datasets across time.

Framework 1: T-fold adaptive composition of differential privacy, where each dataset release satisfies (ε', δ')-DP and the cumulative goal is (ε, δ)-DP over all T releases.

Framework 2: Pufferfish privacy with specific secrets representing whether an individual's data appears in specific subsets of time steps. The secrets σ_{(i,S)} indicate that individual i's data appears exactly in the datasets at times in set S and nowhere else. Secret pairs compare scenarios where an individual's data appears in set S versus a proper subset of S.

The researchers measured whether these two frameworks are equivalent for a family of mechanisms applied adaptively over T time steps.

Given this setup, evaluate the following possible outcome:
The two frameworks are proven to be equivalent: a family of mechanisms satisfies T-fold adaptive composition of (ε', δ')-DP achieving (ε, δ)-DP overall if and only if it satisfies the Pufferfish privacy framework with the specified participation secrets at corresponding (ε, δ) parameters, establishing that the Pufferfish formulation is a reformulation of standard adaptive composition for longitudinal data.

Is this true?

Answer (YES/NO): YES